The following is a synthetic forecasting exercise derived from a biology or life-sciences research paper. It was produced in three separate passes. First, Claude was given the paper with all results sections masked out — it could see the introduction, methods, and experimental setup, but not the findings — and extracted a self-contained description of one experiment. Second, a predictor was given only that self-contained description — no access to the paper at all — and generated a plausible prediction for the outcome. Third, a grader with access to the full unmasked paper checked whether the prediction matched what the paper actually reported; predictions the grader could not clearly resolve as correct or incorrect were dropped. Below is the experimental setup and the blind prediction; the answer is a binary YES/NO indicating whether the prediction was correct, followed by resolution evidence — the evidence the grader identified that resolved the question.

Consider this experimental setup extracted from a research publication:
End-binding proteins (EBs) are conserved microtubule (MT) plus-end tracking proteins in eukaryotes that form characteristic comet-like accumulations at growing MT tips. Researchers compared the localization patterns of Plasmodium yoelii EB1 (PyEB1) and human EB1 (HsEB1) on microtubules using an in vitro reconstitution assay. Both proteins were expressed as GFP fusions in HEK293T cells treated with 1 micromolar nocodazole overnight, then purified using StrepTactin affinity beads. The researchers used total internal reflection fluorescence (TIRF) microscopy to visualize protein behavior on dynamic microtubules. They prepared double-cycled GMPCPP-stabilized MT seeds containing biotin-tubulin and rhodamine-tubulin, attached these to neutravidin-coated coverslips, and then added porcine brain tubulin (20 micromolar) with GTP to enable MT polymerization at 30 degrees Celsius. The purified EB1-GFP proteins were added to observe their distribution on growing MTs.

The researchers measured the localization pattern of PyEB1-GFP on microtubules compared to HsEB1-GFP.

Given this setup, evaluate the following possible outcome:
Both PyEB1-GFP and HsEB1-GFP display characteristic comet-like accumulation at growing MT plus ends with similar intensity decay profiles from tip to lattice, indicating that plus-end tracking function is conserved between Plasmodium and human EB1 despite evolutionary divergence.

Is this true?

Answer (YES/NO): NO